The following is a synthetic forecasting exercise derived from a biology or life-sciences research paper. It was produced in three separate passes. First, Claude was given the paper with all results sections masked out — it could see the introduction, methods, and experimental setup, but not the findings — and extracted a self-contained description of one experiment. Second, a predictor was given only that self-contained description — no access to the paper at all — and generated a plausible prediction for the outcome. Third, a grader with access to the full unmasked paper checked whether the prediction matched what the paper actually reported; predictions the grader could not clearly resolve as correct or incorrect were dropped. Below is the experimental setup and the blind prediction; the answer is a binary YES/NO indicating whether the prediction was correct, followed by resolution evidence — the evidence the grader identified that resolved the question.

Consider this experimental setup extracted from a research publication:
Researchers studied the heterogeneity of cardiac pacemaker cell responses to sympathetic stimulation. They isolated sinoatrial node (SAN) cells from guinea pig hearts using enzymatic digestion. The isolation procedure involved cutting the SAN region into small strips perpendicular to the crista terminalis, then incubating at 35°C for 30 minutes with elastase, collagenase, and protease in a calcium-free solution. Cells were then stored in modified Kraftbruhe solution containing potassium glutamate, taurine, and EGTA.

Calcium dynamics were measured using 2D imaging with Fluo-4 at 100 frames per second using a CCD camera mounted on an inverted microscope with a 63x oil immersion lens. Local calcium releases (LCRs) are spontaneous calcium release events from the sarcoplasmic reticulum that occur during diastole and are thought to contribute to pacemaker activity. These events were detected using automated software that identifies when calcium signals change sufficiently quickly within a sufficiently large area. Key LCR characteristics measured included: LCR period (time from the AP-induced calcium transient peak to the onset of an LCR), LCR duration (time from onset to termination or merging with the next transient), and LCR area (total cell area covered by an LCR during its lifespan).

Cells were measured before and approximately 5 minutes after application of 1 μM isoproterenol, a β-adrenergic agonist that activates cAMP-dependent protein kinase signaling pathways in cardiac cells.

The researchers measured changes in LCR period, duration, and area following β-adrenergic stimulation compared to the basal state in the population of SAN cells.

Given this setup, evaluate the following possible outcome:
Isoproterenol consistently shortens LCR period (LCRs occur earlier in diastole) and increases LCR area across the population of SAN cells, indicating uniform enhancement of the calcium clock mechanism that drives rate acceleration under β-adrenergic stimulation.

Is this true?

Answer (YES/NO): NO